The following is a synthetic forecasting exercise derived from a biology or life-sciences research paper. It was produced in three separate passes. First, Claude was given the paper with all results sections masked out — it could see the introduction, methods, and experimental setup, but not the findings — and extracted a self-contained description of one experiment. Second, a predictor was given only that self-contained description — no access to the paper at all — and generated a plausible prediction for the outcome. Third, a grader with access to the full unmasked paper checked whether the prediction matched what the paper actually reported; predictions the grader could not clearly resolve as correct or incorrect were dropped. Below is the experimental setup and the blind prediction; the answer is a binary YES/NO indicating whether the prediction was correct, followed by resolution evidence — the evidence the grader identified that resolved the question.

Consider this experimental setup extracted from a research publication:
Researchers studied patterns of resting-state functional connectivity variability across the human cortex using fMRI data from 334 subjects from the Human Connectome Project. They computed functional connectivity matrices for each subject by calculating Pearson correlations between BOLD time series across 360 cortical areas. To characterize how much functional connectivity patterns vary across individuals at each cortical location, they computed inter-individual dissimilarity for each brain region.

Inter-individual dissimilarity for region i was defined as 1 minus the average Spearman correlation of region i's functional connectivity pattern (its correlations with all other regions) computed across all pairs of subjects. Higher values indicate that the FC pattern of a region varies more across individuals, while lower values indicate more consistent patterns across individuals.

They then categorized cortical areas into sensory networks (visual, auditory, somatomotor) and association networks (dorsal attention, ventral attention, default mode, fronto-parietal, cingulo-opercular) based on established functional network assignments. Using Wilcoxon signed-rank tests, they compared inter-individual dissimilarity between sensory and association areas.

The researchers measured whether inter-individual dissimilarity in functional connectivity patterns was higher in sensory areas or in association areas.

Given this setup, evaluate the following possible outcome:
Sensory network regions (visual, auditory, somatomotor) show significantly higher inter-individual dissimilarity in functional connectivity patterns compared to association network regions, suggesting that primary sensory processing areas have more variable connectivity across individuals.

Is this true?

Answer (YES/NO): NO